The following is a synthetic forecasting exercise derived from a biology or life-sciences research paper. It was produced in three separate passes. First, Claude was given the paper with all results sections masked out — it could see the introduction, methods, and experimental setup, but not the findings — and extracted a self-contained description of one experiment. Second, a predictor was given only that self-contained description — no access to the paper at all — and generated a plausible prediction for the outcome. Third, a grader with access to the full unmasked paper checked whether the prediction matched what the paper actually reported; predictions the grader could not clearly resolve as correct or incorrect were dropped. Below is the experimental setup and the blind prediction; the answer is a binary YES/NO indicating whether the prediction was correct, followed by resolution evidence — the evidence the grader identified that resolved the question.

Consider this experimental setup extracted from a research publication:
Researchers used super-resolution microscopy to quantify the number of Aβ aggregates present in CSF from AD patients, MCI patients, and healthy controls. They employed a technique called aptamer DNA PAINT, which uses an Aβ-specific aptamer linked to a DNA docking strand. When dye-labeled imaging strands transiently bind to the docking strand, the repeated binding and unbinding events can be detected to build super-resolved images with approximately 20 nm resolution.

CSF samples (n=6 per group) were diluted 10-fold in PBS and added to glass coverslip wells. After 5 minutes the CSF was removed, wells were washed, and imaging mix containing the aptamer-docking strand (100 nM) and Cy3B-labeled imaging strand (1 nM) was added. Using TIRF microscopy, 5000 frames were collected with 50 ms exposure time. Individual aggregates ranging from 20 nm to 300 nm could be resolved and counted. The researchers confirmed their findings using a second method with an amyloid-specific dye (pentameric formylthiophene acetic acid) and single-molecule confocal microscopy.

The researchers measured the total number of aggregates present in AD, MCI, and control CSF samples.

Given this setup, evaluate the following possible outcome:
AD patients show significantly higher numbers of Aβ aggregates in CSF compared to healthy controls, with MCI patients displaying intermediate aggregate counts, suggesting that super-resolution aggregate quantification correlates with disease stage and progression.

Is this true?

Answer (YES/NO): NO